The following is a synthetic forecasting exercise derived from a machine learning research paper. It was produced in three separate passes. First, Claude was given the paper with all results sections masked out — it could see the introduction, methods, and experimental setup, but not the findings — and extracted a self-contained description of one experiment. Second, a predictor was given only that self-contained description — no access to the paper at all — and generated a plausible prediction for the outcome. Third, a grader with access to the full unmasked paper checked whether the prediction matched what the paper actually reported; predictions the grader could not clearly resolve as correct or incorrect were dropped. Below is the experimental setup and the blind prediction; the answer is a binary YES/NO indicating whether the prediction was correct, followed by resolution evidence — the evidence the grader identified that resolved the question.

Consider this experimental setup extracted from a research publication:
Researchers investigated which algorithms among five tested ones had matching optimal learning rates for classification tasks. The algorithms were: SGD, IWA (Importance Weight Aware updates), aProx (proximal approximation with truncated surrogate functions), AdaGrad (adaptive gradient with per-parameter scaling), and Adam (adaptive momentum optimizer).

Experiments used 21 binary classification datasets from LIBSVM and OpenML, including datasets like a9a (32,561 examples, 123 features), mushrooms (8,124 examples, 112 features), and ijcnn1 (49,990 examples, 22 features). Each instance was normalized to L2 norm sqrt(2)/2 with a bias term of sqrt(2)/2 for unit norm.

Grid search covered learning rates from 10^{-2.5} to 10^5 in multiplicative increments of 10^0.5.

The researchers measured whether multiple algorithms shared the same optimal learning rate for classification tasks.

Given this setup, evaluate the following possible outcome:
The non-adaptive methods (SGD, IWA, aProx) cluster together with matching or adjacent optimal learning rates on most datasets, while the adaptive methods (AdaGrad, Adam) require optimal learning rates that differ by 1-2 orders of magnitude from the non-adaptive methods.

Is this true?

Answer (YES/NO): NO